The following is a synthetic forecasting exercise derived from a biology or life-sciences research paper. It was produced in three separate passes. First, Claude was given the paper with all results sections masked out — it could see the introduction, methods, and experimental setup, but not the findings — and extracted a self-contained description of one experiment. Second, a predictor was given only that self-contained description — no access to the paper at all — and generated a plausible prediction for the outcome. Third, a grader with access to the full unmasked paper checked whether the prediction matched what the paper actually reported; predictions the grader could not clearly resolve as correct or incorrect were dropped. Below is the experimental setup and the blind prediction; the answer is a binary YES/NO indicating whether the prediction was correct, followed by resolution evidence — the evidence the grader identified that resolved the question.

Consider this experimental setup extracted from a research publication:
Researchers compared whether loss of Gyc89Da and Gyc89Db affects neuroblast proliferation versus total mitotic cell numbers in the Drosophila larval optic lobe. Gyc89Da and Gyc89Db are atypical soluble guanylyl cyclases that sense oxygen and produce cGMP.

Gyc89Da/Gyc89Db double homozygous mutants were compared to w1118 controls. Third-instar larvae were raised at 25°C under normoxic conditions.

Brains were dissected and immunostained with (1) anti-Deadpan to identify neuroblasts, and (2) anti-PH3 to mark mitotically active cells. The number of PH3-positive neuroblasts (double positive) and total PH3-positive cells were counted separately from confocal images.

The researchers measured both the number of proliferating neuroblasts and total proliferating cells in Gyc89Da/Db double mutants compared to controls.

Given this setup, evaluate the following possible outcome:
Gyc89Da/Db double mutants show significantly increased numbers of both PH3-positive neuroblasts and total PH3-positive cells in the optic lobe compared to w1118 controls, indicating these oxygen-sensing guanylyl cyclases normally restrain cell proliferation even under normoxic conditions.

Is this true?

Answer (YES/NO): NO